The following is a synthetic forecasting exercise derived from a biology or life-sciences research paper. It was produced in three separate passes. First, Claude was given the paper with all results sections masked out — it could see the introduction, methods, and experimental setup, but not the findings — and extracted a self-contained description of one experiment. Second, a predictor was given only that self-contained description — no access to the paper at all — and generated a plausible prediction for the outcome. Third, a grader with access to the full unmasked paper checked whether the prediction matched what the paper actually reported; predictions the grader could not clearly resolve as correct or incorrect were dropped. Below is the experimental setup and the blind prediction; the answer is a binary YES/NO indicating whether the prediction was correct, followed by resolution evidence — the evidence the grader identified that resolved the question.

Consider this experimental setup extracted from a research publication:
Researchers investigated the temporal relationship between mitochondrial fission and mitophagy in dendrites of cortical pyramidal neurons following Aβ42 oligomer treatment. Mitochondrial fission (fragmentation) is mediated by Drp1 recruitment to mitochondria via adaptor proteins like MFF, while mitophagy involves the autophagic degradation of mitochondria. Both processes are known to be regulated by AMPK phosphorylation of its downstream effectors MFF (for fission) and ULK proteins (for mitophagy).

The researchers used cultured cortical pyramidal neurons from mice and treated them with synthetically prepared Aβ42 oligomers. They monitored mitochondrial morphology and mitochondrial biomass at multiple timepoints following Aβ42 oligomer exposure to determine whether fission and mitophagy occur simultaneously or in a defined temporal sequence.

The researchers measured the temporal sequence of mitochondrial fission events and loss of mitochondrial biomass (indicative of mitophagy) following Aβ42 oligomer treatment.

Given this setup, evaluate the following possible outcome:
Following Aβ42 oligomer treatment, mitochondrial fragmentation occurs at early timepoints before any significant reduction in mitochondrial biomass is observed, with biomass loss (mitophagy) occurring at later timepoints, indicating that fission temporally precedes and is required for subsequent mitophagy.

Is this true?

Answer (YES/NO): YES